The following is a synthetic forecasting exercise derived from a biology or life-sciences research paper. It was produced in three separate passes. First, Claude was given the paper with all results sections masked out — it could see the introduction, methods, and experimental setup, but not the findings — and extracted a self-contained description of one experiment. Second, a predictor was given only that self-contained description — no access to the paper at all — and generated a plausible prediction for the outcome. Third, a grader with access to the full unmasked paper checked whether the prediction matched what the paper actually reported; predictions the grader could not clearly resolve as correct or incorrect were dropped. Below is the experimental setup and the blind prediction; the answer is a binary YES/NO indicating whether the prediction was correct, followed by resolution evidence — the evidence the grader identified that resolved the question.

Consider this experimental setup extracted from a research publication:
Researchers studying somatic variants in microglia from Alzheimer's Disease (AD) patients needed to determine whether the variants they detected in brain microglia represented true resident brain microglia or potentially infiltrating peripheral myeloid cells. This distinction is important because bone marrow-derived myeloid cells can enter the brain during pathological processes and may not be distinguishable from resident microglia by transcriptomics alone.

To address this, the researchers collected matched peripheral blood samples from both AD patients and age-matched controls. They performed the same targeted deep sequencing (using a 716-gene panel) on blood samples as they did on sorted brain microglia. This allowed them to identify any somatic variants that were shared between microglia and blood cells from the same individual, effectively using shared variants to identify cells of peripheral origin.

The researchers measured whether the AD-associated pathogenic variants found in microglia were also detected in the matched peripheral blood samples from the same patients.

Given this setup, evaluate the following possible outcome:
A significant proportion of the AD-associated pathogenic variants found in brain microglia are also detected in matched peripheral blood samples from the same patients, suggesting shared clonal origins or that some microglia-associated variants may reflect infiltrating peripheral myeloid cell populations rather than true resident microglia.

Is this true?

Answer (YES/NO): NO